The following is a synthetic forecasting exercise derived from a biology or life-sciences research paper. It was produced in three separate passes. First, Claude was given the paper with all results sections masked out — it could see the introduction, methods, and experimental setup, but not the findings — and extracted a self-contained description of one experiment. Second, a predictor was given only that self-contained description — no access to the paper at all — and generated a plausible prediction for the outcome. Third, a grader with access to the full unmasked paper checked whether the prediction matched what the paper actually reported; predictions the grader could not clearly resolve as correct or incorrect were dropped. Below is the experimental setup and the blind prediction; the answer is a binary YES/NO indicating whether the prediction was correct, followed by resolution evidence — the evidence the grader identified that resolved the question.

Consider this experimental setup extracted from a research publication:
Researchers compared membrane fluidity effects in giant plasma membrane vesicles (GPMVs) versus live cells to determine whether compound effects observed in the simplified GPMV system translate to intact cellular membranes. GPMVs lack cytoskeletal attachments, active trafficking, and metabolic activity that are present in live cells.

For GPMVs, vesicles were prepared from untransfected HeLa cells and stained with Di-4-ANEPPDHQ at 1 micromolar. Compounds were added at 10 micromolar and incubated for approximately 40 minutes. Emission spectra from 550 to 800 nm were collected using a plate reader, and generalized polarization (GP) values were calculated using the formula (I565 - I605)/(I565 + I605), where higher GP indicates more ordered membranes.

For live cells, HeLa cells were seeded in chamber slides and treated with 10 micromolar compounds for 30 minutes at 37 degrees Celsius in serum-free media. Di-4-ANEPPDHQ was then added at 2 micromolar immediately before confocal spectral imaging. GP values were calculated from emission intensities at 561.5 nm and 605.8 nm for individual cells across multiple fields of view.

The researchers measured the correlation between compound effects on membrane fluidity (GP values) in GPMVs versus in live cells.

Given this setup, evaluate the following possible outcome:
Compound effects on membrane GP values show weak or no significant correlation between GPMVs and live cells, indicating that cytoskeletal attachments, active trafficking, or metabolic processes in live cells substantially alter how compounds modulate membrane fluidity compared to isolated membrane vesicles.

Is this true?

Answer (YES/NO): NO